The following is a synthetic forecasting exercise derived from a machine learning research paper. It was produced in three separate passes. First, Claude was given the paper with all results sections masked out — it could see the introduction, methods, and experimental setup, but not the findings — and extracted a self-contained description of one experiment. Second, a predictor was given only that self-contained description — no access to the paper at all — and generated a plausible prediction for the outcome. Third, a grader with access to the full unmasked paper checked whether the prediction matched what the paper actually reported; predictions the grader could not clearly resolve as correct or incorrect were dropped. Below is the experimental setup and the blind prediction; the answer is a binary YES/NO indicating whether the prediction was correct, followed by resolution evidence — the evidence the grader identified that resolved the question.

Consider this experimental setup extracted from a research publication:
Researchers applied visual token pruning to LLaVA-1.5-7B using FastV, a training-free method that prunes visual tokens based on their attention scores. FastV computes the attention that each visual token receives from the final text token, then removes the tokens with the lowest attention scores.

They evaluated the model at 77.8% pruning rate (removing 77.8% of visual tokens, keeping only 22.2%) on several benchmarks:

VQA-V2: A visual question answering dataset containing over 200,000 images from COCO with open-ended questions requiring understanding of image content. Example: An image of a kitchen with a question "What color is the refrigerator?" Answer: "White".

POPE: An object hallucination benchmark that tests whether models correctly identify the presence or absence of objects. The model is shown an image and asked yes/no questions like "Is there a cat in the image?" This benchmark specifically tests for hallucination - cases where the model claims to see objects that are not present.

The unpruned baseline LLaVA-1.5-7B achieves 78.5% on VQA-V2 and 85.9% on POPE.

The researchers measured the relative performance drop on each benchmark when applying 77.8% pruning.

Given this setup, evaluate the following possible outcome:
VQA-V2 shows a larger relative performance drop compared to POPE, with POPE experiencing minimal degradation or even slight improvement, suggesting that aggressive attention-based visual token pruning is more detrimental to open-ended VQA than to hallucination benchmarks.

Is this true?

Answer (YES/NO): NO